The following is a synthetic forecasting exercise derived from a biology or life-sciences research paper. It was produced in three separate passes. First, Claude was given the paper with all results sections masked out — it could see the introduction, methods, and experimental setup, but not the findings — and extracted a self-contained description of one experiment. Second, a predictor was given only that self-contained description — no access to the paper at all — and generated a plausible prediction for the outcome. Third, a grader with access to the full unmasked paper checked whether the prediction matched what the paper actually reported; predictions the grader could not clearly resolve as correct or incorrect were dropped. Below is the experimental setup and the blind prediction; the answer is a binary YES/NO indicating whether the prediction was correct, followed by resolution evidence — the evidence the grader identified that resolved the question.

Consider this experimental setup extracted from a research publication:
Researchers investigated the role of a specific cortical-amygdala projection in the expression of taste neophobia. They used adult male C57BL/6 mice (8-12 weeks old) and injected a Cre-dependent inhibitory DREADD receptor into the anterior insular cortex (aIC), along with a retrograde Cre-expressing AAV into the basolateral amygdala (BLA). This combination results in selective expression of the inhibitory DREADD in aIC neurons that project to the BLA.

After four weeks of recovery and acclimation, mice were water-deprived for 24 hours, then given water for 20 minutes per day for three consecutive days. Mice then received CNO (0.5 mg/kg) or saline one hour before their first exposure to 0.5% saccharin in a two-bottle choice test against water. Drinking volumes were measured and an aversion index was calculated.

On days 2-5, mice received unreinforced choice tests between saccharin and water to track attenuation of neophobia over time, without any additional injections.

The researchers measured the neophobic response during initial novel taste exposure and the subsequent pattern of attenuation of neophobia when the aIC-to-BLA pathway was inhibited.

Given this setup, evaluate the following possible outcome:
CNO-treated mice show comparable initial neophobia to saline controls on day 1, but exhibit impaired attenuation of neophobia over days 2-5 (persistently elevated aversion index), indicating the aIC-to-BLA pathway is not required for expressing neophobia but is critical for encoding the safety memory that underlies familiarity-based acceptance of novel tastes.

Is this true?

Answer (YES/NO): NO